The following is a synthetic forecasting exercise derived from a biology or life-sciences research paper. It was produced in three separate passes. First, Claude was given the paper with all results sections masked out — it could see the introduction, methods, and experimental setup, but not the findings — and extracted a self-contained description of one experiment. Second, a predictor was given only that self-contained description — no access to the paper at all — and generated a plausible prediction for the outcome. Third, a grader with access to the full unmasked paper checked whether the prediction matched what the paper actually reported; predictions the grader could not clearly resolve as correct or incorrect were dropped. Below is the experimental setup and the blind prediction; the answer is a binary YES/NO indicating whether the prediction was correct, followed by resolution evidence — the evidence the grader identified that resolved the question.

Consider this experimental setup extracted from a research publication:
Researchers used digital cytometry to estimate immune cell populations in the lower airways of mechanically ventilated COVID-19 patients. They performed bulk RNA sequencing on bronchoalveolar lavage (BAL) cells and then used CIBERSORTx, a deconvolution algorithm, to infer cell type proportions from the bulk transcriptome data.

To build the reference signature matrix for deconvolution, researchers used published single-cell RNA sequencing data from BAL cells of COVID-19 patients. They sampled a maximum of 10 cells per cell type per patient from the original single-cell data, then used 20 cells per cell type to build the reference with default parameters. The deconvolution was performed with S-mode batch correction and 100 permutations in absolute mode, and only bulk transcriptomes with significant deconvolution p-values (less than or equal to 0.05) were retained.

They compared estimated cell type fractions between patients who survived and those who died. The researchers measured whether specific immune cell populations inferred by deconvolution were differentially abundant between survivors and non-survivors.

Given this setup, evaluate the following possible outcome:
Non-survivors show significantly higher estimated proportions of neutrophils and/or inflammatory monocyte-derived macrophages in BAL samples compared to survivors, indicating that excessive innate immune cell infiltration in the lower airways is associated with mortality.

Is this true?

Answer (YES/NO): YES